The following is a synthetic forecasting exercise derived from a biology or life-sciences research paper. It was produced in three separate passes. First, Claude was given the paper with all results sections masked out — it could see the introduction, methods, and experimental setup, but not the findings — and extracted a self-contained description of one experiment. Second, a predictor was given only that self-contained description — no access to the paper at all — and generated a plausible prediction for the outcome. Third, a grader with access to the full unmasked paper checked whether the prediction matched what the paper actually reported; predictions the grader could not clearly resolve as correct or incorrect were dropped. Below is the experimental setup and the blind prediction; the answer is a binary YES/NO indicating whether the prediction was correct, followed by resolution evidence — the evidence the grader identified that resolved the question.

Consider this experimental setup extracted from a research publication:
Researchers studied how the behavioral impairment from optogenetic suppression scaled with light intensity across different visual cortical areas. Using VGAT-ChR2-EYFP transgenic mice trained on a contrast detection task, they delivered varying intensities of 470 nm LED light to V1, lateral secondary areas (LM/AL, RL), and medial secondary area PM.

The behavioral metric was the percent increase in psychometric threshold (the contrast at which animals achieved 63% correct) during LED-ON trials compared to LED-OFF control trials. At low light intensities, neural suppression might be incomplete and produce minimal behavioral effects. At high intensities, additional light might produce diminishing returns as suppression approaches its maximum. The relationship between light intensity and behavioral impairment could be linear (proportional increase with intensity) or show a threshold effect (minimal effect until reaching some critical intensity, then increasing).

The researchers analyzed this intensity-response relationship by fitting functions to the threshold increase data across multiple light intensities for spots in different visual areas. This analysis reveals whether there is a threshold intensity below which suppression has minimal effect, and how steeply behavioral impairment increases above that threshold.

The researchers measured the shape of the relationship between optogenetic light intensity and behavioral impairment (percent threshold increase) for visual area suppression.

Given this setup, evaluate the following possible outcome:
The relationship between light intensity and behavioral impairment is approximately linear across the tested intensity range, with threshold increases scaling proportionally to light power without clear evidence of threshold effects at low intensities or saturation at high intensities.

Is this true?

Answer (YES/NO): NO